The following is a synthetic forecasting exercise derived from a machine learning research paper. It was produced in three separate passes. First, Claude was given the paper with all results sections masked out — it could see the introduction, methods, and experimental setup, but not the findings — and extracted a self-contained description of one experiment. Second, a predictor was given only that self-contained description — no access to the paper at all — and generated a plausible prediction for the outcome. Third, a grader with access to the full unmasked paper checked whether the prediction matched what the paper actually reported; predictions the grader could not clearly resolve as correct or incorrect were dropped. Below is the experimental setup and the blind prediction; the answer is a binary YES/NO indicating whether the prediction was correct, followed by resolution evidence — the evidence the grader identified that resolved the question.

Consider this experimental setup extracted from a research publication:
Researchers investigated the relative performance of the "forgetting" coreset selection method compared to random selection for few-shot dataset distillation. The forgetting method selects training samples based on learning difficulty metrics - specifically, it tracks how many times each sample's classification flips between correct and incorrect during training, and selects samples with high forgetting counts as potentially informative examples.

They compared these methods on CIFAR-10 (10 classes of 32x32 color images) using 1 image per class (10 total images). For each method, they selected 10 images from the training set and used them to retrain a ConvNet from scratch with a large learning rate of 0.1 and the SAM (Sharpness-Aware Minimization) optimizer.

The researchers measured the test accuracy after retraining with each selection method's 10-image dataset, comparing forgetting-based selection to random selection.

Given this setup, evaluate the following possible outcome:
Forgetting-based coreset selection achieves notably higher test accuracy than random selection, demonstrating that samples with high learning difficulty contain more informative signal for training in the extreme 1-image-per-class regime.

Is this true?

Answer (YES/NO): NO